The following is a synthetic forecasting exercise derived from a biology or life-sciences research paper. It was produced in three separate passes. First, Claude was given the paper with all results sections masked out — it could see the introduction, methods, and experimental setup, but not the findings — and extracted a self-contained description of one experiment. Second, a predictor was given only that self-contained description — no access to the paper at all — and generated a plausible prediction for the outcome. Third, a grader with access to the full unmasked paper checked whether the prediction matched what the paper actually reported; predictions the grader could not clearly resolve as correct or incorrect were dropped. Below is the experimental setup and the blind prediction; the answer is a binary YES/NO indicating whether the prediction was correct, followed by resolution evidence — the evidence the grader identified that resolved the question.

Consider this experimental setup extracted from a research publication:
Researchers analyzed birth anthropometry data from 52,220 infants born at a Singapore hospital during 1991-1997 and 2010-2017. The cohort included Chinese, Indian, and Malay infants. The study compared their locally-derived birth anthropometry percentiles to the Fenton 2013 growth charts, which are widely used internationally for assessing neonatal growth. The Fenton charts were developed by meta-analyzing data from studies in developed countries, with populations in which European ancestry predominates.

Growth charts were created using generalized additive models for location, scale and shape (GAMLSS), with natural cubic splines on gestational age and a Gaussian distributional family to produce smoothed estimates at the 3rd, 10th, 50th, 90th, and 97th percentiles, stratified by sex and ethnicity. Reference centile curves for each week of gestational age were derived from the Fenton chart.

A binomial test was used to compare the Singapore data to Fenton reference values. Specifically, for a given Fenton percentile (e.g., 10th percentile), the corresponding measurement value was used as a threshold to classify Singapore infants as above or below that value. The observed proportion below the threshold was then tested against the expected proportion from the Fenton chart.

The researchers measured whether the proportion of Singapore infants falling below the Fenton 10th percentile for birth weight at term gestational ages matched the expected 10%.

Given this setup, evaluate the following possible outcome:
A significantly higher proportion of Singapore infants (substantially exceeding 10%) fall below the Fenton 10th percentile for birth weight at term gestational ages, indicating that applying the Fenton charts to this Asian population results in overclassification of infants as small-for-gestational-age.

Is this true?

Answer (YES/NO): YES